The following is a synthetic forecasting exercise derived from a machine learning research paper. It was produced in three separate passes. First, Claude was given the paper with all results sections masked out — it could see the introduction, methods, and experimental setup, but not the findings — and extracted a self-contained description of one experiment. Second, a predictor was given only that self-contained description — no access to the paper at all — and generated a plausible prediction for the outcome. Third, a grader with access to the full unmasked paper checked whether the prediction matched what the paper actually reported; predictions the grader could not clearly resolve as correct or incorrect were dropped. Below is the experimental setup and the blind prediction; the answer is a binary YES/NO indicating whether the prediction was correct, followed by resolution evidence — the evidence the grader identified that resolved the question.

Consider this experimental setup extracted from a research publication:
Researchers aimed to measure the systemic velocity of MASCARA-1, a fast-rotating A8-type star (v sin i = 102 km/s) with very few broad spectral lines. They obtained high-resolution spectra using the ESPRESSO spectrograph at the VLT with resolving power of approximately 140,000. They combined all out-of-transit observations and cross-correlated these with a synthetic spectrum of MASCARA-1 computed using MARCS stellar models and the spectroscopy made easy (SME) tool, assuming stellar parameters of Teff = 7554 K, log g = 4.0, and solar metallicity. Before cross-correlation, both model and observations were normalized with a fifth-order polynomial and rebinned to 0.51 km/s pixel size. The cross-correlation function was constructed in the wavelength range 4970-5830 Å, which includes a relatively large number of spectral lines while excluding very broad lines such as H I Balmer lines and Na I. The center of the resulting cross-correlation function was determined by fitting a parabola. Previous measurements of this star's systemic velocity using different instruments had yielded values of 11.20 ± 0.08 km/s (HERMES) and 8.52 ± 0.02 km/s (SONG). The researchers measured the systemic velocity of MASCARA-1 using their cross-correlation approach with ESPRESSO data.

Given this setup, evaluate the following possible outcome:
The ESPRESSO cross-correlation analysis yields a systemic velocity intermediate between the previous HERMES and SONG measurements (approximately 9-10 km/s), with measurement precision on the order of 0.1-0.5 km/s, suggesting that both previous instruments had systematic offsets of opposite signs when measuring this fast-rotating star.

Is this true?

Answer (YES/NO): NO